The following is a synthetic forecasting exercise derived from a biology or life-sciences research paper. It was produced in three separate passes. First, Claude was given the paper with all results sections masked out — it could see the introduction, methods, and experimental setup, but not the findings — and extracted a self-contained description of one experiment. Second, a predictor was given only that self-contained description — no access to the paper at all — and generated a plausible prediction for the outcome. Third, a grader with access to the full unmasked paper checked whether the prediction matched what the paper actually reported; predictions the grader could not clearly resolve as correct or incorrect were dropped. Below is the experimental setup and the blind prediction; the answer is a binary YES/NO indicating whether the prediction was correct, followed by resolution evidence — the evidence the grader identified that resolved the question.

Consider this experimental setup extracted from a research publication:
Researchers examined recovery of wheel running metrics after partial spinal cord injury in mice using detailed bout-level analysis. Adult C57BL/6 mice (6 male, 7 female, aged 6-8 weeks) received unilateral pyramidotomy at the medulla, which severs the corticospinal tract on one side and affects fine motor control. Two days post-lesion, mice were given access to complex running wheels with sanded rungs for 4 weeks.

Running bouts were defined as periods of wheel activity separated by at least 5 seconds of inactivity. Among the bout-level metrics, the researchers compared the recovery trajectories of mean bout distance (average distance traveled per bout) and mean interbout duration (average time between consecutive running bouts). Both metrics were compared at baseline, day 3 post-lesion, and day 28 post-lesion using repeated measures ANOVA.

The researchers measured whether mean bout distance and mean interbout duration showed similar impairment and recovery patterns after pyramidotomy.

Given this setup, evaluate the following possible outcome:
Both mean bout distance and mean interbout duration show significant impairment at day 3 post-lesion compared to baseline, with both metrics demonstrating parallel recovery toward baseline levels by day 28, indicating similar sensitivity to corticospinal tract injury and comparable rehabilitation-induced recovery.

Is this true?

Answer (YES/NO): NO